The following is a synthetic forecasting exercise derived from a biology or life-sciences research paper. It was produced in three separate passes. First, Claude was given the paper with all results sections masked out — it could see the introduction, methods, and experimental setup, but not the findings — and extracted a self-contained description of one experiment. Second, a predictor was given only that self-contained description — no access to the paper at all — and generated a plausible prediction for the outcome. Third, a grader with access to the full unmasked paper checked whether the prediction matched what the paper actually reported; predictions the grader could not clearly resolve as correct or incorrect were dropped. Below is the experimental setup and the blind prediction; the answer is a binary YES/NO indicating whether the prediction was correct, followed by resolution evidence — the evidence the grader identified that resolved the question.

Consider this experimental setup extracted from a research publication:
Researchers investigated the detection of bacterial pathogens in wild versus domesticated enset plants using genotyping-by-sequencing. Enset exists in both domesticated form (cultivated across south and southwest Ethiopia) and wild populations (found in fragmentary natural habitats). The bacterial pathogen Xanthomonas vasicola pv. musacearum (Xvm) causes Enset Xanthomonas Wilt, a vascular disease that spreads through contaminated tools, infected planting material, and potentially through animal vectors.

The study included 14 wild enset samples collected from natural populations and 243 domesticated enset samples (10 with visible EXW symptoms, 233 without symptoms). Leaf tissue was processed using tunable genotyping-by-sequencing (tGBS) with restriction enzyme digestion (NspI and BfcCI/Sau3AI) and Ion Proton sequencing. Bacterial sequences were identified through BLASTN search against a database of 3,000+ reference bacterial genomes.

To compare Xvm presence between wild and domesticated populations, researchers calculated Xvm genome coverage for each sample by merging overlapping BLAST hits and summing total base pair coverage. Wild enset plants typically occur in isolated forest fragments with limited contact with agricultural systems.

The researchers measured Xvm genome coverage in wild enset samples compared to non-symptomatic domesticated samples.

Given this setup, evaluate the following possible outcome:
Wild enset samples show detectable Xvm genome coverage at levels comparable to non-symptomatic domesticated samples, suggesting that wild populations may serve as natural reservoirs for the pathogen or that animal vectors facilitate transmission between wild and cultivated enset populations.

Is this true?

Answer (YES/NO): YES